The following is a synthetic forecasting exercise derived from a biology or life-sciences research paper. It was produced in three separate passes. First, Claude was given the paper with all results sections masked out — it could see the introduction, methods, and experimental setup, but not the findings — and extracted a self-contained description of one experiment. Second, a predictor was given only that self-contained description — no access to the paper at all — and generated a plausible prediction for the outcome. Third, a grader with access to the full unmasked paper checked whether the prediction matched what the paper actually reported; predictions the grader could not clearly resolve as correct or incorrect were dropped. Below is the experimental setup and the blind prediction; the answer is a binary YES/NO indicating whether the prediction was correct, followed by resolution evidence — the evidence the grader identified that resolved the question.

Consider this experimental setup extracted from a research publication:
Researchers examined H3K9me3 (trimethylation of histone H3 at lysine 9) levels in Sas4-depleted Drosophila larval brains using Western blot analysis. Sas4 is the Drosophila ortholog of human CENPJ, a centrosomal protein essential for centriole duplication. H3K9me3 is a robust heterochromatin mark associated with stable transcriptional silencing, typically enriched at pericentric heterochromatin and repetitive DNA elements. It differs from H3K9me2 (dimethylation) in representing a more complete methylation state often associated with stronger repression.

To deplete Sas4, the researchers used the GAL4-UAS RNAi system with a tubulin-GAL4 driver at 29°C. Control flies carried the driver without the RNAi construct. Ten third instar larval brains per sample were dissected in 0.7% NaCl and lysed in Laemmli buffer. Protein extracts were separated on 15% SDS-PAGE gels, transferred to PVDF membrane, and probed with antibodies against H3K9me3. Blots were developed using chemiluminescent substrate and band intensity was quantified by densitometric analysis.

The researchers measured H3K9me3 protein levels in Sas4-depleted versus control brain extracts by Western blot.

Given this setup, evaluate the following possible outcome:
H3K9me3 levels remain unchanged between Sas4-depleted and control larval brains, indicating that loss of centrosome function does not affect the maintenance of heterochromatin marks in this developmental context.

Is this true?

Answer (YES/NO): NO